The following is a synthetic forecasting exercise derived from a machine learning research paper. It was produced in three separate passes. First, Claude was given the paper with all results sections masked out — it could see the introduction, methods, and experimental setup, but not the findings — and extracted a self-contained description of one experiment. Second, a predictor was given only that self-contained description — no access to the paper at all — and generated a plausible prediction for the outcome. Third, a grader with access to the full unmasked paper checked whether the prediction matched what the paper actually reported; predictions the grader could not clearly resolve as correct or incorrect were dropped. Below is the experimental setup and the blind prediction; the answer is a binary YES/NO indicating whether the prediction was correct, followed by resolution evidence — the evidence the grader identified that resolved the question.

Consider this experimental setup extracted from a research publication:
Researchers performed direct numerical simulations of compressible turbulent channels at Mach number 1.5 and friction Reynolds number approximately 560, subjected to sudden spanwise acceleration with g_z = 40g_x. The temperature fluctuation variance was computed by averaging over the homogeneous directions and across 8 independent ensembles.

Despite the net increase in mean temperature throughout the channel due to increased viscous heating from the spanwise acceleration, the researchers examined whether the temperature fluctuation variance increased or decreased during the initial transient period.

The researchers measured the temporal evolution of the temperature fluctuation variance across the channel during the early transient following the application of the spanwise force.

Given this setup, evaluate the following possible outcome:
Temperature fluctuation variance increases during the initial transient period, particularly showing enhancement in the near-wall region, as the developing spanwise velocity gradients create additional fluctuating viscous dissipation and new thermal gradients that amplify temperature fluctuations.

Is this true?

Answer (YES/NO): NO